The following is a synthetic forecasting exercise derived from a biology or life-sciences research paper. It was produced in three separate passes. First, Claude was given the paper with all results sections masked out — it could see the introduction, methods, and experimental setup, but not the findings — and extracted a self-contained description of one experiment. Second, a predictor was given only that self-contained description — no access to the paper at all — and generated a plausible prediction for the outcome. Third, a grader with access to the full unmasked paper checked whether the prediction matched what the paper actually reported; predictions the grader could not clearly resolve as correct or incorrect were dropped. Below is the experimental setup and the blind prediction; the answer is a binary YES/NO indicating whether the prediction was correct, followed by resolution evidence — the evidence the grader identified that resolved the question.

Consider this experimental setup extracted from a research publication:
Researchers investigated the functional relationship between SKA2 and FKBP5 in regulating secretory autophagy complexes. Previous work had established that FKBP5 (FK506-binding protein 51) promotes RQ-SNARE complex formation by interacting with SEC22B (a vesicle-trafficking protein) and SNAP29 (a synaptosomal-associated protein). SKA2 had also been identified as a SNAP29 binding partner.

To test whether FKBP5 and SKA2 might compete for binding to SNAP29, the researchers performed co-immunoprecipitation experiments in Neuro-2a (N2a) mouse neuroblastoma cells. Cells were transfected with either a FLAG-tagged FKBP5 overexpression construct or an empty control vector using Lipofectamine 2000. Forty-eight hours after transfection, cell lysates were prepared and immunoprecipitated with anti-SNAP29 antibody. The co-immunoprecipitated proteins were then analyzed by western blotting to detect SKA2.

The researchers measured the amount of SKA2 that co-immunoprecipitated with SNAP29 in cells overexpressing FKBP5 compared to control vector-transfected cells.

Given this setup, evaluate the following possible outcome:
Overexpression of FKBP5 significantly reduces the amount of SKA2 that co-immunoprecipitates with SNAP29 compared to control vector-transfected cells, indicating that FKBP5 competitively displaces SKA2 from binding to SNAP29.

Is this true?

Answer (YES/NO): NO